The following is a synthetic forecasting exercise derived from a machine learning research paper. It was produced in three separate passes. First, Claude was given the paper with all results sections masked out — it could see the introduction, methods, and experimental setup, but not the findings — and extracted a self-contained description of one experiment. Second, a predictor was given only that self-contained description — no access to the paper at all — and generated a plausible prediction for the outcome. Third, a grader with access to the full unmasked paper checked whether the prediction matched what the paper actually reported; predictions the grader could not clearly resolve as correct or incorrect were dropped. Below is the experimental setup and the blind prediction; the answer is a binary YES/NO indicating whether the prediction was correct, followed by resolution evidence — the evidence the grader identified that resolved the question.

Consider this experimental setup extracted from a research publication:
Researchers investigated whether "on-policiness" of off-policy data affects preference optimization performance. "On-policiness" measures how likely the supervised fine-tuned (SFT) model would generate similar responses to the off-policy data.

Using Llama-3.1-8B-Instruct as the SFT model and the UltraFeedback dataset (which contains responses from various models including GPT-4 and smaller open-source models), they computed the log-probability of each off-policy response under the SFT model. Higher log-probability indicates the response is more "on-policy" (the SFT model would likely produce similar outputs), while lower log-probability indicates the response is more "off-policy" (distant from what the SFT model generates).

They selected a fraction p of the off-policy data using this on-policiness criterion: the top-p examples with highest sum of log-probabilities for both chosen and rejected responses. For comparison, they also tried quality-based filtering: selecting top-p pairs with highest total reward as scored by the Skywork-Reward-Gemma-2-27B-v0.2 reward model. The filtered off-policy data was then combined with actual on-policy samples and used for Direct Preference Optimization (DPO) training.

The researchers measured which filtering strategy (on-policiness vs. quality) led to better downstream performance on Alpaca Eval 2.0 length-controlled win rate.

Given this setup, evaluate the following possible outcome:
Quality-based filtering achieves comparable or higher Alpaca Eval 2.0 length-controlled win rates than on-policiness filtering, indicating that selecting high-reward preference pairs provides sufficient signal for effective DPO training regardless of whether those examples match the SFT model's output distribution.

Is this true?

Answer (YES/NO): YES